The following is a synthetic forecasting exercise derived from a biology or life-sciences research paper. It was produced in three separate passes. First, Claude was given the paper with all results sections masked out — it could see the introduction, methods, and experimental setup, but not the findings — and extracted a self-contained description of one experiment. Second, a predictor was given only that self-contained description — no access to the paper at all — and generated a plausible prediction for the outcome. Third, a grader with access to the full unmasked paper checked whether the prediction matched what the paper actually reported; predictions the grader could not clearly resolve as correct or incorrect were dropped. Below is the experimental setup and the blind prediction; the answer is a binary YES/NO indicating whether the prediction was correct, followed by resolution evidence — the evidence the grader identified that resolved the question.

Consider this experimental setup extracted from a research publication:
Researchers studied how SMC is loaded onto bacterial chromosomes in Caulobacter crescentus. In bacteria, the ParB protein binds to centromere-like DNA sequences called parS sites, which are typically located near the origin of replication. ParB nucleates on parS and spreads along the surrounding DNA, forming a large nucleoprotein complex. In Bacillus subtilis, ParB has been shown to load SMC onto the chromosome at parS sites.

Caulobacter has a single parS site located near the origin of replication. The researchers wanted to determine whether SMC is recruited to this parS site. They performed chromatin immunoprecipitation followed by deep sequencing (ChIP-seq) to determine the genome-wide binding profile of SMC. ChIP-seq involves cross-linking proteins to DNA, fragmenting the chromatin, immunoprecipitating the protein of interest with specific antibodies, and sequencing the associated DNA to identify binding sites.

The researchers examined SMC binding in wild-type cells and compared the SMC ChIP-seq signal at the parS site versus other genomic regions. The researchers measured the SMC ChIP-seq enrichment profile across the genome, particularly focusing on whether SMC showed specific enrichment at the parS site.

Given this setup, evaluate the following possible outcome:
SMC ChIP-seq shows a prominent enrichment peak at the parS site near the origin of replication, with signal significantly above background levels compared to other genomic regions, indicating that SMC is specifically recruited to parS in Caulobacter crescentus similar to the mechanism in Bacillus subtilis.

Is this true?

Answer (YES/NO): YES